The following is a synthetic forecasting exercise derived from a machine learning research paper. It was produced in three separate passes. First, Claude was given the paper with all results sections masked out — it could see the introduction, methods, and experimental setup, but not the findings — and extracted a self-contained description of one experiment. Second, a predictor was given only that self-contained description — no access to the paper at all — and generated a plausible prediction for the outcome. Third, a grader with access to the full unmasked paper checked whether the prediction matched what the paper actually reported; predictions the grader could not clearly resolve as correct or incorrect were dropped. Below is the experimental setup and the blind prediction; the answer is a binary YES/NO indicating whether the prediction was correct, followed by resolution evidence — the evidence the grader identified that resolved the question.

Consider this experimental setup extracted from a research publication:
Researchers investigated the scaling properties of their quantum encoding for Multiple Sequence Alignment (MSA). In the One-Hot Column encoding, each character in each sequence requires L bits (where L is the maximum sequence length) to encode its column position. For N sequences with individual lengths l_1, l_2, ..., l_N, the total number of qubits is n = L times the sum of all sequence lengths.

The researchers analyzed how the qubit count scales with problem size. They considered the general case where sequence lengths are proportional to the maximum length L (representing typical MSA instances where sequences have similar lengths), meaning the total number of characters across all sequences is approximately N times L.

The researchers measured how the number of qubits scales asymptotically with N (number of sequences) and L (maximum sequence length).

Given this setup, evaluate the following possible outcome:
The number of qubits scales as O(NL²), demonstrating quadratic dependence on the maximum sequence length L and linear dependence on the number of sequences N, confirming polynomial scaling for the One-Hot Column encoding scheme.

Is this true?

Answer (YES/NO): YES